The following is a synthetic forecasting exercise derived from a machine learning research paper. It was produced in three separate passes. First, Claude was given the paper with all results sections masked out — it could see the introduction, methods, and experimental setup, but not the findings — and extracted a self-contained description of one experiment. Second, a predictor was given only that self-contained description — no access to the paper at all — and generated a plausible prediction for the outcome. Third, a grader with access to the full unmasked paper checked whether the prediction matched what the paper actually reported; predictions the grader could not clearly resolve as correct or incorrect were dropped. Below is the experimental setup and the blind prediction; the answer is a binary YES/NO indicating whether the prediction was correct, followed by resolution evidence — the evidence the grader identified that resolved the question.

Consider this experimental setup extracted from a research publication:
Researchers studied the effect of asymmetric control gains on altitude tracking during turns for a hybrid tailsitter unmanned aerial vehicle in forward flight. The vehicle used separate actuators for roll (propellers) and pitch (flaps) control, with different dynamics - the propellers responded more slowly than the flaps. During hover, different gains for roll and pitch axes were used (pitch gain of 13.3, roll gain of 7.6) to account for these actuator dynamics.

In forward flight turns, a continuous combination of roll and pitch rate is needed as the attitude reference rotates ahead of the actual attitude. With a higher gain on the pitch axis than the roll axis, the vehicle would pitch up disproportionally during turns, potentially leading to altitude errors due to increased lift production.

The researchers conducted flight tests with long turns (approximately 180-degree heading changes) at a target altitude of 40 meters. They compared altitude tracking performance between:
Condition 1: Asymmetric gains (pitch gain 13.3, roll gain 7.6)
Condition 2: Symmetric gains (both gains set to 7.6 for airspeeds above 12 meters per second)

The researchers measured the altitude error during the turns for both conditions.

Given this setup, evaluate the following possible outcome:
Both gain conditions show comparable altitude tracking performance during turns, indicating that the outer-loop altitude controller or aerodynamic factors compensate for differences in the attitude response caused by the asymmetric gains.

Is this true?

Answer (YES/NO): NO